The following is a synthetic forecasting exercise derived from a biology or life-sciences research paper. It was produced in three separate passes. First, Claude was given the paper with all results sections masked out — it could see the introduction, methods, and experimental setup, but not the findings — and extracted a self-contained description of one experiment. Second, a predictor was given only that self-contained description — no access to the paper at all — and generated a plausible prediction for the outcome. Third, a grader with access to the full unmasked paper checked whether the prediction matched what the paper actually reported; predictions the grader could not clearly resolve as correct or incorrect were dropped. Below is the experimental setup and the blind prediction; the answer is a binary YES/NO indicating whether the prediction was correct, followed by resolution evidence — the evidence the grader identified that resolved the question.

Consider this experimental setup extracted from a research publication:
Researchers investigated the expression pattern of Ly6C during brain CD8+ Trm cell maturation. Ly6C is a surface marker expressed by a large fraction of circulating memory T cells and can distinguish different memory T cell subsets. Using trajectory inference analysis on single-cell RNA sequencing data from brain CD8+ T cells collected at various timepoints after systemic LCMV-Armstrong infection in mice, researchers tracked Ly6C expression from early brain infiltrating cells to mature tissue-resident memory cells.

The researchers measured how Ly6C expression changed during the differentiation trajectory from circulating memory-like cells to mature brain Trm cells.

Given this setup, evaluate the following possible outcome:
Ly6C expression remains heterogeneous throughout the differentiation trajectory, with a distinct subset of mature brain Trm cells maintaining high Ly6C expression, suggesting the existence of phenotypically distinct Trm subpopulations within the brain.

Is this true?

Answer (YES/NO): NO